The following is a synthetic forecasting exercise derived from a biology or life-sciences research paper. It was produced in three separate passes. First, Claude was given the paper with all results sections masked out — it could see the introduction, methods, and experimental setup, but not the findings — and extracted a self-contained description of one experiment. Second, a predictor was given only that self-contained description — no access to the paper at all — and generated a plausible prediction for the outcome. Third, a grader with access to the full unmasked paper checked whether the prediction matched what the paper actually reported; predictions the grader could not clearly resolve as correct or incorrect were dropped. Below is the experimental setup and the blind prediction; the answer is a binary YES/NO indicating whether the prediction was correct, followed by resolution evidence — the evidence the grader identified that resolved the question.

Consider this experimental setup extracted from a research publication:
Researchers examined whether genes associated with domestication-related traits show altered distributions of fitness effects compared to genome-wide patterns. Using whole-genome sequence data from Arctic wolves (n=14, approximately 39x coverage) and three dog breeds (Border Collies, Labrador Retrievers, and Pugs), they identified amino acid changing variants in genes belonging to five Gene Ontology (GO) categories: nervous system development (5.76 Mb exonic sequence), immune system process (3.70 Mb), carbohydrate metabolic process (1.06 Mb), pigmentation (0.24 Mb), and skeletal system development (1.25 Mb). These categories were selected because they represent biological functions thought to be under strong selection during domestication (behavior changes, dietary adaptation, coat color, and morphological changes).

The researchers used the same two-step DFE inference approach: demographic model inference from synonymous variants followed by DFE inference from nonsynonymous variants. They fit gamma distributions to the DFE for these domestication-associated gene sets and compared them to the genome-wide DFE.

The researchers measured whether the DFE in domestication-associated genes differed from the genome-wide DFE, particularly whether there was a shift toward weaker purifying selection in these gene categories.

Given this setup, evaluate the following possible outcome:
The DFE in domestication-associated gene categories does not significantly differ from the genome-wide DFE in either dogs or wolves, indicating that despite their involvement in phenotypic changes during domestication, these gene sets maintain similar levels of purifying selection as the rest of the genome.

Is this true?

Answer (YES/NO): YES